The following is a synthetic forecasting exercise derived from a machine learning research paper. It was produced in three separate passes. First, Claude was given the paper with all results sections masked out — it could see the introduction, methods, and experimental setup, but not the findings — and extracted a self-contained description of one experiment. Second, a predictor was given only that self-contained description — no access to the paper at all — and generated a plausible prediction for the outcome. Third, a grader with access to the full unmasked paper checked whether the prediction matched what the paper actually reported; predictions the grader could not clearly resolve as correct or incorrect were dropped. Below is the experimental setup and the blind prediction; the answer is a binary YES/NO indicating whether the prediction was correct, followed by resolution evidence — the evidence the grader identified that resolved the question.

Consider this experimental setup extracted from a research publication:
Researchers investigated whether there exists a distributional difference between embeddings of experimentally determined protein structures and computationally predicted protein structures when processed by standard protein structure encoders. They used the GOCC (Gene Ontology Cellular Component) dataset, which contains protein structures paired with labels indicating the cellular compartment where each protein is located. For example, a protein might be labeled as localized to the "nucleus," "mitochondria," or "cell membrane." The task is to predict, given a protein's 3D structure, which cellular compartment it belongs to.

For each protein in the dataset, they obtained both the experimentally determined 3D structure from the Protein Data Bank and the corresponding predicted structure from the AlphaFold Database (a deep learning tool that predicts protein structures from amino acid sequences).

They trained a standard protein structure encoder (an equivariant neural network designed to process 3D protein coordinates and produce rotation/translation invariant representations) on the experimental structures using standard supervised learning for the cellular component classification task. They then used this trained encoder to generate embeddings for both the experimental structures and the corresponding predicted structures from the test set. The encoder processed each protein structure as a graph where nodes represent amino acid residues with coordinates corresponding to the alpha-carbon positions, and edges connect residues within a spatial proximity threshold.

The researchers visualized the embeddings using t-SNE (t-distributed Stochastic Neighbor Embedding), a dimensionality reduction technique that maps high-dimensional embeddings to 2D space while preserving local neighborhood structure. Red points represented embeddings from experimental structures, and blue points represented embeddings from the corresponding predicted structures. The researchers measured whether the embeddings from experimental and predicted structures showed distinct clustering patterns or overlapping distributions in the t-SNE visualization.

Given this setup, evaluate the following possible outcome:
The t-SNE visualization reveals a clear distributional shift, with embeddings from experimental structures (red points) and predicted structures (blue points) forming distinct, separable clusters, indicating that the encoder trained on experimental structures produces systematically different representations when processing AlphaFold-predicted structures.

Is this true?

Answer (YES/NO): YES